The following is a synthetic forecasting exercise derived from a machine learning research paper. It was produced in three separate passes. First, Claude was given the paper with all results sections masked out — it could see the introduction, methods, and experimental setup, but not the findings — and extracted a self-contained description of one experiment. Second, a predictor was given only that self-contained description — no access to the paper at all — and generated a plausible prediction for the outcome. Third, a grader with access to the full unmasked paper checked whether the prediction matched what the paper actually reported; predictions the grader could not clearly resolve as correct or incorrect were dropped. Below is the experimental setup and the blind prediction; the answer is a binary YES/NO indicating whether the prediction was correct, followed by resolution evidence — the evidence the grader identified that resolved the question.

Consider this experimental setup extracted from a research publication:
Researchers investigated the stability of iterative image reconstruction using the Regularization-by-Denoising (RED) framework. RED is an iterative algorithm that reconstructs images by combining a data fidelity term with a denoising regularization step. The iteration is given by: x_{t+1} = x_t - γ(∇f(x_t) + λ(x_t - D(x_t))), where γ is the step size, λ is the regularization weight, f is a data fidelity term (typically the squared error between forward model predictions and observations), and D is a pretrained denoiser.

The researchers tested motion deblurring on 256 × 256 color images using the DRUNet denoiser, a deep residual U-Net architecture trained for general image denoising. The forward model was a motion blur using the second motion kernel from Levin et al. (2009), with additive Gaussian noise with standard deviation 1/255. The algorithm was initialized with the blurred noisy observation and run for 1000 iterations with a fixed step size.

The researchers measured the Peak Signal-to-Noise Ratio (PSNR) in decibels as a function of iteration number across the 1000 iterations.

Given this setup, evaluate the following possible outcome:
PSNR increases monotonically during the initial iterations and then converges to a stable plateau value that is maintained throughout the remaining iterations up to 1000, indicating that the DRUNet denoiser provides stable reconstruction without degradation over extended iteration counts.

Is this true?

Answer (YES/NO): NO